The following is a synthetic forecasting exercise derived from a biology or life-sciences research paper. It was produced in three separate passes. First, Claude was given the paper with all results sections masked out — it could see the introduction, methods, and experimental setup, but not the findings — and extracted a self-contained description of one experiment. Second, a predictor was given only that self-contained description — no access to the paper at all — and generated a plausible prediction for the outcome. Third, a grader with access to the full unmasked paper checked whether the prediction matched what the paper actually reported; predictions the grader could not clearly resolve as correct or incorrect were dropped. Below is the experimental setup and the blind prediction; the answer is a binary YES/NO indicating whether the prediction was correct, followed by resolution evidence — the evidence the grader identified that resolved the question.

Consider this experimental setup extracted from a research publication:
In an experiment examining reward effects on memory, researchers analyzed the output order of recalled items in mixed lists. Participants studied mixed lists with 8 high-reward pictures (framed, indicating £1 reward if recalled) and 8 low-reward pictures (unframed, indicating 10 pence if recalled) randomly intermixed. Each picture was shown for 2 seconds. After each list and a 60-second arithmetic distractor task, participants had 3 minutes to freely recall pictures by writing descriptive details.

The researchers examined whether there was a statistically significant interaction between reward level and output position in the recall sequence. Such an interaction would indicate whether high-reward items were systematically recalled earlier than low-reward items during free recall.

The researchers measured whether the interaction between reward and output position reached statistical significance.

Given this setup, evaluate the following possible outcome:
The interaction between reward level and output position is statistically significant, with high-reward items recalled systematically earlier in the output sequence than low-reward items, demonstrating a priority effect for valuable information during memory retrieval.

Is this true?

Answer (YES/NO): NO